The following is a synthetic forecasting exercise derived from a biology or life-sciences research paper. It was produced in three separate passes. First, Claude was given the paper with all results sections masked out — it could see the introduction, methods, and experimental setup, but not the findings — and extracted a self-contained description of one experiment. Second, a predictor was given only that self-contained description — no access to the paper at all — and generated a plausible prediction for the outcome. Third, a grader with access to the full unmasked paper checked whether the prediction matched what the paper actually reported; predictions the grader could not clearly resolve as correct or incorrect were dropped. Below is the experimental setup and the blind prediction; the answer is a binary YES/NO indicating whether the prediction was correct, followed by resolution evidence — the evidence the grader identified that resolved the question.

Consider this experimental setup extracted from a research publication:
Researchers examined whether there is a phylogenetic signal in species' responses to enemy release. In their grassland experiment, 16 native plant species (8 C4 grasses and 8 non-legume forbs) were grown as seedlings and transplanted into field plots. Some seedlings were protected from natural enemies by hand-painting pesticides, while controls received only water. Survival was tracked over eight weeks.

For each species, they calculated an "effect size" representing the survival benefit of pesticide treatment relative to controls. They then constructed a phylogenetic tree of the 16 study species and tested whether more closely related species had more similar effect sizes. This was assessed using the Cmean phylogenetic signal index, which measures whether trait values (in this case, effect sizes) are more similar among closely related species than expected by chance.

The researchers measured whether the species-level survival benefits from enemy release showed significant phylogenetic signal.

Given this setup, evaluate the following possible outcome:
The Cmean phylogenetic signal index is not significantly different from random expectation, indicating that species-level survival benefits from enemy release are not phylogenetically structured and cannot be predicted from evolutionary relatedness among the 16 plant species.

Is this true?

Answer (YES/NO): YES